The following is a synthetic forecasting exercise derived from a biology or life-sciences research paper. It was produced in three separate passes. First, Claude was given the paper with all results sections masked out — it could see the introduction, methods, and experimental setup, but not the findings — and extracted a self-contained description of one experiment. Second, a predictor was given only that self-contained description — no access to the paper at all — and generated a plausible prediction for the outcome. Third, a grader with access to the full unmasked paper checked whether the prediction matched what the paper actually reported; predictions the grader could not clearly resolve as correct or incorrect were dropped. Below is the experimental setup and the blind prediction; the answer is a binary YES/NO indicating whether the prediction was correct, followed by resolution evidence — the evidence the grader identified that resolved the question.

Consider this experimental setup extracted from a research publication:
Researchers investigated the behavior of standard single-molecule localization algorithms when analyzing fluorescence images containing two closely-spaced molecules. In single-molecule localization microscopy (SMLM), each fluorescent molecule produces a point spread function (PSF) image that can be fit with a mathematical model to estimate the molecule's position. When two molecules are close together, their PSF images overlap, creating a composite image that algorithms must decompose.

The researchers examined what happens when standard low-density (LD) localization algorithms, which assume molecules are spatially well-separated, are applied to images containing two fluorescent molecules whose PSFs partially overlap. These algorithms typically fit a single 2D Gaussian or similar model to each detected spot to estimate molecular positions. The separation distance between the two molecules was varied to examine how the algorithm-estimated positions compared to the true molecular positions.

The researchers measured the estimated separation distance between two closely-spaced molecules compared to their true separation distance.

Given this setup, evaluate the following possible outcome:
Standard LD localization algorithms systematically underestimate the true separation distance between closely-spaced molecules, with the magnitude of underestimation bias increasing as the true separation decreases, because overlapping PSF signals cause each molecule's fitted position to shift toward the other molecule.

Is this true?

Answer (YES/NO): YES